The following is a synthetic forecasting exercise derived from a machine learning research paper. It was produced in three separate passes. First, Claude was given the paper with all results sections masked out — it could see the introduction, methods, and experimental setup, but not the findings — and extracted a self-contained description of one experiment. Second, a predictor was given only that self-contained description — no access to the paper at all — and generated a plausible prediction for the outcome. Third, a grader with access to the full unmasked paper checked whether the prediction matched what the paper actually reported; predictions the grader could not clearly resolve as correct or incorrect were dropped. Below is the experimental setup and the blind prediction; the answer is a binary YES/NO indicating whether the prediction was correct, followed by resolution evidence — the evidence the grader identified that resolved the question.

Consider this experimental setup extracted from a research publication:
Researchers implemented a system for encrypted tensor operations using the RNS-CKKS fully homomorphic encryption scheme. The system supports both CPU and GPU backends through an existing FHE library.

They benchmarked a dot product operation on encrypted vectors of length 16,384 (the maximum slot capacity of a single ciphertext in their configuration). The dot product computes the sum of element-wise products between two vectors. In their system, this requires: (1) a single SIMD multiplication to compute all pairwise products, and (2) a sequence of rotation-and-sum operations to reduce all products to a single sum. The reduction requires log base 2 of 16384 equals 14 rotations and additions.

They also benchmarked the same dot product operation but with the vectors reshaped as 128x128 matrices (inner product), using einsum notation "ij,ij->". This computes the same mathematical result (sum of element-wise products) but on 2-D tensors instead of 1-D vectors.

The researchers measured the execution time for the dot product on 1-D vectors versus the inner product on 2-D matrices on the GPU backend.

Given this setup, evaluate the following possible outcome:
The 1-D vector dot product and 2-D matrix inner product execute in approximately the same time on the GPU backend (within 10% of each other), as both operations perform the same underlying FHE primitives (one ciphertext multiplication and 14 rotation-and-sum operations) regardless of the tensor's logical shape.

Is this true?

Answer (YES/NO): YES